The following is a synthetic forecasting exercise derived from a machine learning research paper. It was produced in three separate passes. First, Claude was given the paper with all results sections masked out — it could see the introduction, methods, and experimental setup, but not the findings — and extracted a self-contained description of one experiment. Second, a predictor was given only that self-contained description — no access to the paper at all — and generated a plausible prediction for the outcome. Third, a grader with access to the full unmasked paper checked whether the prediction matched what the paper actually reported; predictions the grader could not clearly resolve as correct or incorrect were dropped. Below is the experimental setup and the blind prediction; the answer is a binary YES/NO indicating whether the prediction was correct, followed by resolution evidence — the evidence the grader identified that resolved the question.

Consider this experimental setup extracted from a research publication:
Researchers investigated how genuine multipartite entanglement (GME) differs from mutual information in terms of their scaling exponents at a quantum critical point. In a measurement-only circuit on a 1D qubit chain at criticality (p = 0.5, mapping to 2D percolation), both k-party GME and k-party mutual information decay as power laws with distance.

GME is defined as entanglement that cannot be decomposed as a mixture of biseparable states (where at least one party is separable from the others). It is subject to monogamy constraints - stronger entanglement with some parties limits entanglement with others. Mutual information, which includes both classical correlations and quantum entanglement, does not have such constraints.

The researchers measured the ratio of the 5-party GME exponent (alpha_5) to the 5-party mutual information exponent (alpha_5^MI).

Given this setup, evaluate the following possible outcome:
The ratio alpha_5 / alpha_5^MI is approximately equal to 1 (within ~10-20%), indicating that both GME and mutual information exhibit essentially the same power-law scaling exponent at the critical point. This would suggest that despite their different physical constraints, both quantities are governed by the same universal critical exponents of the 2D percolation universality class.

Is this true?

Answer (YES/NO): NO